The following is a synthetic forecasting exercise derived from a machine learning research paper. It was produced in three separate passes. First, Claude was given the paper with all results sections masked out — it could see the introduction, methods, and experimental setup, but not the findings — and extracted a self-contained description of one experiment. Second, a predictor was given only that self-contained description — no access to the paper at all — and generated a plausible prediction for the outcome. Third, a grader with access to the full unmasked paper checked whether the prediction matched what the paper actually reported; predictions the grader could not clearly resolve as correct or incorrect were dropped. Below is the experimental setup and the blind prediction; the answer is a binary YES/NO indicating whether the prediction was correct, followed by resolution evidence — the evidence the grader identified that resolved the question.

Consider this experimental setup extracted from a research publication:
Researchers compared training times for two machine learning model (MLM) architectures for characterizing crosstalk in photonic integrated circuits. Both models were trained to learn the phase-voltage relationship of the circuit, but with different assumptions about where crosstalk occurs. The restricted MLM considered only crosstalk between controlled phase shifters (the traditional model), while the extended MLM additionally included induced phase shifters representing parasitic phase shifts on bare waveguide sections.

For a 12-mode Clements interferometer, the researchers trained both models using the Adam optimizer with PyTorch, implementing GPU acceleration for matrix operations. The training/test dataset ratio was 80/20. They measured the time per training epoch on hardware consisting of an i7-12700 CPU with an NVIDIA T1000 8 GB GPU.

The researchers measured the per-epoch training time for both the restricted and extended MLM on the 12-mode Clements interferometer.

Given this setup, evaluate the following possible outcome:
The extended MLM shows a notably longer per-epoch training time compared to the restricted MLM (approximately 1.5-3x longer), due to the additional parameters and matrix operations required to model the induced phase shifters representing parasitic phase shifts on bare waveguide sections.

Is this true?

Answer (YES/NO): NO